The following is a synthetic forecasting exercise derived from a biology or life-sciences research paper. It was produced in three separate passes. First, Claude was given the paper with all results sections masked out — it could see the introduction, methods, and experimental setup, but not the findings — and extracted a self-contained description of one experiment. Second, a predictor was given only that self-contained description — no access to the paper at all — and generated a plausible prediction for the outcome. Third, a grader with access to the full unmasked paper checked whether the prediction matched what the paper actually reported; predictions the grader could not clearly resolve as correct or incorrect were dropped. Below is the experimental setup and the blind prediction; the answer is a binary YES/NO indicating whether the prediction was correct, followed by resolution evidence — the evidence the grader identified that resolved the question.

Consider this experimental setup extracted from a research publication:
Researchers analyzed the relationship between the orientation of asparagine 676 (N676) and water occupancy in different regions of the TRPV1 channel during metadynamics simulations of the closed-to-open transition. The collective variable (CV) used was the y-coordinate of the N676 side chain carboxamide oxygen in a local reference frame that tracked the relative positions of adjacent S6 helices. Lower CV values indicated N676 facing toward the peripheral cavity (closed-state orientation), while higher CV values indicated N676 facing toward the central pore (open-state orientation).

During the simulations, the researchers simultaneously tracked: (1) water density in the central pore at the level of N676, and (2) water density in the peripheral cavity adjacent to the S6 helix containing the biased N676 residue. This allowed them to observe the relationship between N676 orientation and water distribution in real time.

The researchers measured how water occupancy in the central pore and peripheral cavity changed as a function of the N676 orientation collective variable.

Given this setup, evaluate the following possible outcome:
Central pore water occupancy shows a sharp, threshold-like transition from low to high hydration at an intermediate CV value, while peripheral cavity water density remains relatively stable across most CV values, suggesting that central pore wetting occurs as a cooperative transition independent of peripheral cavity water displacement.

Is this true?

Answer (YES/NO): NO